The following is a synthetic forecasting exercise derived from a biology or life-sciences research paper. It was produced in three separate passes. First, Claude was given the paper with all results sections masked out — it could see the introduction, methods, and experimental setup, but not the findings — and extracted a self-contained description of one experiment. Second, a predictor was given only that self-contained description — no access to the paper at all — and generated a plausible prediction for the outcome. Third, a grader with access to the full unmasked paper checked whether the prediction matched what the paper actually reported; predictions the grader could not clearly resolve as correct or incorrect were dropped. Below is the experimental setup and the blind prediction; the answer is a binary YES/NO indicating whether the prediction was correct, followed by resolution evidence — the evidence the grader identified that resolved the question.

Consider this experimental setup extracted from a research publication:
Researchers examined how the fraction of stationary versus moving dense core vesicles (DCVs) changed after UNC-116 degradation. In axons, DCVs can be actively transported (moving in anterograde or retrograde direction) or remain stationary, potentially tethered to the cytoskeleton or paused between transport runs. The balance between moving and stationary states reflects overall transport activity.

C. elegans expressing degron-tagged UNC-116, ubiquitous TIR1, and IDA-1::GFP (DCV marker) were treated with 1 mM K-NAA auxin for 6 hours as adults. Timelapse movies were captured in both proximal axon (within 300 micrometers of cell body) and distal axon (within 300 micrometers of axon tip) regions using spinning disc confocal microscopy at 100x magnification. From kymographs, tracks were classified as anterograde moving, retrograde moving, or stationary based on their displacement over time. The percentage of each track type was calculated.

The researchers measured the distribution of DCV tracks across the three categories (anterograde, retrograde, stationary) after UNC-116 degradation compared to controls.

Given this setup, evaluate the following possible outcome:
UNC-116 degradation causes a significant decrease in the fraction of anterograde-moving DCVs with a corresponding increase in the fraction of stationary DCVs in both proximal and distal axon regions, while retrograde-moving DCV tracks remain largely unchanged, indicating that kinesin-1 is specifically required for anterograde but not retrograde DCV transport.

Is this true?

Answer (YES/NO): NO